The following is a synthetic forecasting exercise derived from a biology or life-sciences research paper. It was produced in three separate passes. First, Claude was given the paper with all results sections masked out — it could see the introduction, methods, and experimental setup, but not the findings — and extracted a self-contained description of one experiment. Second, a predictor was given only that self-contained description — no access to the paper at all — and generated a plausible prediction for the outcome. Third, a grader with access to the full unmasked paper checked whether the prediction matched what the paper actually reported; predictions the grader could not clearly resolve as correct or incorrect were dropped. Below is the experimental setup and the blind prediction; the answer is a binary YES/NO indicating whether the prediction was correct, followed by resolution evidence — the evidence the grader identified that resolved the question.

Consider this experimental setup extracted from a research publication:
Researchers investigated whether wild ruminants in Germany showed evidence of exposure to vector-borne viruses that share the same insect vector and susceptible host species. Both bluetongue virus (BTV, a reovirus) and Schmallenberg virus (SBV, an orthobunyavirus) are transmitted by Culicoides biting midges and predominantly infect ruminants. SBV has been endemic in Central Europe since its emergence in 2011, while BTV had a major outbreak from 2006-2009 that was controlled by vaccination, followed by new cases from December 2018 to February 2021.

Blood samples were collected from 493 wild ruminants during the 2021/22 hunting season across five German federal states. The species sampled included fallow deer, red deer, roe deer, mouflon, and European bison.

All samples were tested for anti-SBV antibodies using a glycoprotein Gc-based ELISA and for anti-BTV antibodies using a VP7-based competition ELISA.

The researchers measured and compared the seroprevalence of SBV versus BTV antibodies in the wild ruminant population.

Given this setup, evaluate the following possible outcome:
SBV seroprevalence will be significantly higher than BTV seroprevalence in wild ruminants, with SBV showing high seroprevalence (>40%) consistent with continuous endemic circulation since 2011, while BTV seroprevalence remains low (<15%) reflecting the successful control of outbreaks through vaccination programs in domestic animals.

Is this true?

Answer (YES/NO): NO